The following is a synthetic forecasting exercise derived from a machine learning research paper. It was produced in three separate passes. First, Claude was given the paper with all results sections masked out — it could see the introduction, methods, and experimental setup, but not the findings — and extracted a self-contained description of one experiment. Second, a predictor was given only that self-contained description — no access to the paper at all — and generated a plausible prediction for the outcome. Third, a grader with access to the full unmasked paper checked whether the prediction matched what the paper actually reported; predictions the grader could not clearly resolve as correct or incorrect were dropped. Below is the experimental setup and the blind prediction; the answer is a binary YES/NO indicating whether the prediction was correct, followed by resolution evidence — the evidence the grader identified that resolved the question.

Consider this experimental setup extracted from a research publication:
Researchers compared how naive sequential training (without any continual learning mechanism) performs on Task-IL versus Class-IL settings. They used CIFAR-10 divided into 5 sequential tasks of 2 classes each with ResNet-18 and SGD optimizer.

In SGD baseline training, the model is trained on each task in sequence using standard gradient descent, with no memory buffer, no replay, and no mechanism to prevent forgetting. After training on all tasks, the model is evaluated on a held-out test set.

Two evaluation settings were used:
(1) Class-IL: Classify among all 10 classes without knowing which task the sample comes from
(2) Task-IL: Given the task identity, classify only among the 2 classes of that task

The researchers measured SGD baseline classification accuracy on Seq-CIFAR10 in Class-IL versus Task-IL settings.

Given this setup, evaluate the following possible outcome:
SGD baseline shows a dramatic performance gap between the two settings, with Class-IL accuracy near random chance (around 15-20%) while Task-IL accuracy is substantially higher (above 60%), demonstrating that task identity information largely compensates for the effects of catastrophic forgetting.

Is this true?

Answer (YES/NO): YES